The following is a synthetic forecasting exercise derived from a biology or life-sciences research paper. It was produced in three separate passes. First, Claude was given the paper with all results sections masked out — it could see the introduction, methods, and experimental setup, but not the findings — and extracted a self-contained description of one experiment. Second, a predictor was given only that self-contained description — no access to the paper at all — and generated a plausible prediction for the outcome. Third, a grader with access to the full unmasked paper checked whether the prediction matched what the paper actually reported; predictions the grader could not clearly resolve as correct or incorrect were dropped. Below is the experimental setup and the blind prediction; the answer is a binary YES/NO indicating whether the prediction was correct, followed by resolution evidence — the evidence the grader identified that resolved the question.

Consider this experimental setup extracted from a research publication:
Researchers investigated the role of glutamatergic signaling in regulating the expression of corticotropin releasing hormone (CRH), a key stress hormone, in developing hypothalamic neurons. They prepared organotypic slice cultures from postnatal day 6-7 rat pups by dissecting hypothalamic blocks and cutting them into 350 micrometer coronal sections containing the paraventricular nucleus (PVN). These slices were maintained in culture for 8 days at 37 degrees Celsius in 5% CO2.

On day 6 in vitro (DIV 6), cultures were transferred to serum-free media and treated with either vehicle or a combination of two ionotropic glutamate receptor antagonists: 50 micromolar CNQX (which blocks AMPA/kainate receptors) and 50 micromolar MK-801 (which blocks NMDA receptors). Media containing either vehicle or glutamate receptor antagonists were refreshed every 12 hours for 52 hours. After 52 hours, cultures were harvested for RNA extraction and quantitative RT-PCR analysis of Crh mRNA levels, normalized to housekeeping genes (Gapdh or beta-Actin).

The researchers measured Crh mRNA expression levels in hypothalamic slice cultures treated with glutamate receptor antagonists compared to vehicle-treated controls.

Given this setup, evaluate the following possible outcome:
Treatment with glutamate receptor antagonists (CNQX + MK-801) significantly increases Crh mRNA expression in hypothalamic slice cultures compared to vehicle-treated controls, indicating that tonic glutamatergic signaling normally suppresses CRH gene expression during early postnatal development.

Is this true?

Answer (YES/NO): NO